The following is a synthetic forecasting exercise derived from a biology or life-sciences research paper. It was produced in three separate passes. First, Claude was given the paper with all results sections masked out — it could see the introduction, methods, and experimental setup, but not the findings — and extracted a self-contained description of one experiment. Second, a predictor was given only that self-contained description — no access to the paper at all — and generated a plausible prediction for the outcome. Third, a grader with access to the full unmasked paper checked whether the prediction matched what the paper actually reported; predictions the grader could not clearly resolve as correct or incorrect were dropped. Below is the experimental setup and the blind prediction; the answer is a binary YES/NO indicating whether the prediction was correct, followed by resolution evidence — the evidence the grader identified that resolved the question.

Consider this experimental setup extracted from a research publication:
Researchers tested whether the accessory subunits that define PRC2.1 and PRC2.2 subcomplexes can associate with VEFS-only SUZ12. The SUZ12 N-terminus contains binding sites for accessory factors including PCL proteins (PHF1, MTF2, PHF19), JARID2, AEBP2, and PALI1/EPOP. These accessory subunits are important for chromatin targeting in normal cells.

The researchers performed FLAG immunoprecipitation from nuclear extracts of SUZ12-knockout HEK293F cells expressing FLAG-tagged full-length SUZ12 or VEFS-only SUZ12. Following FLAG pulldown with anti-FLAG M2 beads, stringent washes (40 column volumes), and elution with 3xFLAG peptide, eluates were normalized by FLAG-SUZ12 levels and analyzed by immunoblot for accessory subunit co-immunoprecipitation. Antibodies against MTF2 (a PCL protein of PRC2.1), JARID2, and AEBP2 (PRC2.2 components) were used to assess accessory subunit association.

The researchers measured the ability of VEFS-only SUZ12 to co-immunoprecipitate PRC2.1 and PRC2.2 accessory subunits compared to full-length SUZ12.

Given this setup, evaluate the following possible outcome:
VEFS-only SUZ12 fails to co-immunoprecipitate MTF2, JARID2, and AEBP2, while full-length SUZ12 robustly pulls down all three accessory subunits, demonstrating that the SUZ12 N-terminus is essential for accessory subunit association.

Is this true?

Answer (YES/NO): YES